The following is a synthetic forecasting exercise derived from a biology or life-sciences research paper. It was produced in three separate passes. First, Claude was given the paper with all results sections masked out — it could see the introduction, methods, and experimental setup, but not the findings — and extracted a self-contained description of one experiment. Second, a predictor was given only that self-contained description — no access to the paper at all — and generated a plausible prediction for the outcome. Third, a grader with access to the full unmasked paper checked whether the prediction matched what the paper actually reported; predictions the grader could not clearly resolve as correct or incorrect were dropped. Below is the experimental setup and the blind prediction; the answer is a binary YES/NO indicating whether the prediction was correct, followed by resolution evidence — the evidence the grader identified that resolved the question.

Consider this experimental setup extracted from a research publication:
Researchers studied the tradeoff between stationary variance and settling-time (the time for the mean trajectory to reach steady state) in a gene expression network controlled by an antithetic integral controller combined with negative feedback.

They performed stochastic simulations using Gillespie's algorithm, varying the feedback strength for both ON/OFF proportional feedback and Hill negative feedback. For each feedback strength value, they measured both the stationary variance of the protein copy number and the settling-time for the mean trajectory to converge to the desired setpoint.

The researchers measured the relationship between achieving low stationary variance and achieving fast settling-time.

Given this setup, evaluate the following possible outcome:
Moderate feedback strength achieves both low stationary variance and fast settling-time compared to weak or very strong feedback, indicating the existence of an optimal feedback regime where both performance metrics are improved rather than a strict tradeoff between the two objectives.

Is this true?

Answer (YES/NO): NO